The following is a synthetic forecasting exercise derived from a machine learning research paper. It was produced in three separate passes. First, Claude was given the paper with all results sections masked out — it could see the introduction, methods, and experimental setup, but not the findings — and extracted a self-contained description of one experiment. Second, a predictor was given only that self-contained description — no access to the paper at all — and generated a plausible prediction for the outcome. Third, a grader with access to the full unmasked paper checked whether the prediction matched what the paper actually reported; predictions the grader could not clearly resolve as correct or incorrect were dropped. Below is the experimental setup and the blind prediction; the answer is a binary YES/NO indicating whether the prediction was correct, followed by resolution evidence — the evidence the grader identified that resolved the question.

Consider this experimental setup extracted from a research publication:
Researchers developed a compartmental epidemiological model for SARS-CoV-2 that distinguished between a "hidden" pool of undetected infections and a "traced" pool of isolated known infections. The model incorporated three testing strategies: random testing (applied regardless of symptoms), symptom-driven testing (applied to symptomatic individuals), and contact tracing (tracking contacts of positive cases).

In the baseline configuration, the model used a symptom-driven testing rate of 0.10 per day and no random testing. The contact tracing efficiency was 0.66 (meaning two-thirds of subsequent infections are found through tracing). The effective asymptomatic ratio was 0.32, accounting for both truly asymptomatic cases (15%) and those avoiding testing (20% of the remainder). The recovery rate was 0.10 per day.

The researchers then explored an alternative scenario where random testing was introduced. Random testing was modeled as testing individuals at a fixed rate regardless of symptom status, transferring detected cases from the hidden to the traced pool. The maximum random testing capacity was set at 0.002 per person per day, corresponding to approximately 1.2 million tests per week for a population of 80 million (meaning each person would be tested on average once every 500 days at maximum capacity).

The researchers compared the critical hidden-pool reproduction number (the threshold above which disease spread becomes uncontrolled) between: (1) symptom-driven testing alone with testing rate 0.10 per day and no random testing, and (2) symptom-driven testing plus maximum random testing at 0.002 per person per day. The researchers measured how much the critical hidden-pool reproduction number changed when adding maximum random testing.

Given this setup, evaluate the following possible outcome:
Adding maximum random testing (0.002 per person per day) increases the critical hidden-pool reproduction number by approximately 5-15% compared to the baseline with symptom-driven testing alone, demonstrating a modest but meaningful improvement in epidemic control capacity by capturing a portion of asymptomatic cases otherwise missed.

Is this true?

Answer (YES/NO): NO